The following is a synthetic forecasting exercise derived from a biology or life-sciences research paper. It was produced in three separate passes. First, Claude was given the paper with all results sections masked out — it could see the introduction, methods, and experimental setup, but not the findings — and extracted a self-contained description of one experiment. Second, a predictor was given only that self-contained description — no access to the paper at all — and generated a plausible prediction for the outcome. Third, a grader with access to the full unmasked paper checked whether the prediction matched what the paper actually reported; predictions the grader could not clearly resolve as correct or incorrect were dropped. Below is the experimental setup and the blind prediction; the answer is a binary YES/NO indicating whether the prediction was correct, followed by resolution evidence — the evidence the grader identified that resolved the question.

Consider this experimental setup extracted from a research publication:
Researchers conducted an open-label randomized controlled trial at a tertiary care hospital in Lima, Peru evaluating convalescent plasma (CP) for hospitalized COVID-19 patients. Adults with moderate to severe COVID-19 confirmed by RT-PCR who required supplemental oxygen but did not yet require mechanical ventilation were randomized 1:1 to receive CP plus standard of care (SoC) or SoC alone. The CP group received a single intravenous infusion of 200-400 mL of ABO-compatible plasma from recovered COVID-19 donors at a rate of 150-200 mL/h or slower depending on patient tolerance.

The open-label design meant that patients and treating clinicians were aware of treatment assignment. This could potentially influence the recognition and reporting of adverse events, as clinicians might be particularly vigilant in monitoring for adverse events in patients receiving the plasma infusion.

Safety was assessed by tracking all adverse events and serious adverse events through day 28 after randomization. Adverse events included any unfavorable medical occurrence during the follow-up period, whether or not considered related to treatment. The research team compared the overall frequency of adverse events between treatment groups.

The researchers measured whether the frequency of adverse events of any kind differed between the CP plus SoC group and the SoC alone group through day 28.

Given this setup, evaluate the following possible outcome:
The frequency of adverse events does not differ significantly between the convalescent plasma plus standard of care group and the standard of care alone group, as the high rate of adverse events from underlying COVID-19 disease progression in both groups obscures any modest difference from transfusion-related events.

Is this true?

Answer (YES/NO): NO